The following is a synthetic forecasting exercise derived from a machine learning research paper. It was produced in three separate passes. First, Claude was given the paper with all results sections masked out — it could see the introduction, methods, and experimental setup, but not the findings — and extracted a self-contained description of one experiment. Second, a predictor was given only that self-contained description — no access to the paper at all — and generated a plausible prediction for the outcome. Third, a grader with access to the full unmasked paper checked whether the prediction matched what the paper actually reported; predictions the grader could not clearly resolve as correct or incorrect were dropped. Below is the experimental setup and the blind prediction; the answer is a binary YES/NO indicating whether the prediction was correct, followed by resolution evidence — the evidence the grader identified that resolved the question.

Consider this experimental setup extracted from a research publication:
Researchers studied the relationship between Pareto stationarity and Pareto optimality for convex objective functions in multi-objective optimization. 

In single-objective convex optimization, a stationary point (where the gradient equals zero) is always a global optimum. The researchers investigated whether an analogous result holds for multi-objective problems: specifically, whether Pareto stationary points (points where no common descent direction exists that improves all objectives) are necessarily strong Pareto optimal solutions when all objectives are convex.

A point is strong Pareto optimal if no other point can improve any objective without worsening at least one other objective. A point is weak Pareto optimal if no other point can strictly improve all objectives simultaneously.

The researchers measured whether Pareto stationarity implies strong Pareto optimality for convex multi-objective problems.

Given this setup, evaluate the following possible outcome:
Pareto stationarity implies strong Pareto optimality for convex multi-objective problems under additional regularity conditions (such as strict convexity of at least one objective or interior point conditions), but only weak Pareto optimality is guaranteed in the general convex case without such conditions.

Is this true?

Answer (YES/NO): NO